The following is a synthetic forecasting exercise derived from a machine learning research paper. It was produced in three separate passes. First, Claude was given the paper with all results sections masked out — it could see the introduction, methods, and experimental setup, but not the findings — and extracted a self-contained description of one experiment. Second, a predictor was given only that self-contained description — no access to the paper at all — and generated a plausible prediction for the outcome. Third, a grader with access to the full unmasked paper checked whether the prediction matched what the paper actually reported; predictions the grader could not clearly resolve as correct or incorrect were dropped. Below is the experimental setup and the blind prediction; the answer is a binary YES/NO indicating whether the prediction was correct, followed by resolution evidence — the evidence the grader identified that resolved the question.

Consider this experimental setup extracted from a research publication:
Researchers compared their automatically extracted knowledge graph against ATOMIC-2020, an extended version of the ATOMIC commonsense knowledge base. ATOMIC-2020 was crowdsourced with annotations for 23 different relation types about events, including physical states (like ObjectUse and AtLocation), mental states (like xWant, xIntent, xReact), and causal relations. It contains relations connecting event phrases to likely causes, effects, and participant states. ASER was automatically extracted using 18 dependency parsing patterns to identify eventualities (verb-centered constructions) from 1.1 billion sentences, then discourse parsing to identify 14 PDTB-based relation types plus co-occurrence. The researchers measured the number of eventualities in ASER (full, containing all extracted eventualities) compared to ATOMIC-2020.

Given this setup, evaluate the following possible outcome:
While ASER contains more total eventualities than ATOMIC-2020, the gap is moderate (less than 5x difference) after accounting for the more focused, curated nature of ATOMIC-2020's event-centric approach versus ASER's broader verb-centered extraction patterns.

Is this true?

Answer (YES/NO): NO